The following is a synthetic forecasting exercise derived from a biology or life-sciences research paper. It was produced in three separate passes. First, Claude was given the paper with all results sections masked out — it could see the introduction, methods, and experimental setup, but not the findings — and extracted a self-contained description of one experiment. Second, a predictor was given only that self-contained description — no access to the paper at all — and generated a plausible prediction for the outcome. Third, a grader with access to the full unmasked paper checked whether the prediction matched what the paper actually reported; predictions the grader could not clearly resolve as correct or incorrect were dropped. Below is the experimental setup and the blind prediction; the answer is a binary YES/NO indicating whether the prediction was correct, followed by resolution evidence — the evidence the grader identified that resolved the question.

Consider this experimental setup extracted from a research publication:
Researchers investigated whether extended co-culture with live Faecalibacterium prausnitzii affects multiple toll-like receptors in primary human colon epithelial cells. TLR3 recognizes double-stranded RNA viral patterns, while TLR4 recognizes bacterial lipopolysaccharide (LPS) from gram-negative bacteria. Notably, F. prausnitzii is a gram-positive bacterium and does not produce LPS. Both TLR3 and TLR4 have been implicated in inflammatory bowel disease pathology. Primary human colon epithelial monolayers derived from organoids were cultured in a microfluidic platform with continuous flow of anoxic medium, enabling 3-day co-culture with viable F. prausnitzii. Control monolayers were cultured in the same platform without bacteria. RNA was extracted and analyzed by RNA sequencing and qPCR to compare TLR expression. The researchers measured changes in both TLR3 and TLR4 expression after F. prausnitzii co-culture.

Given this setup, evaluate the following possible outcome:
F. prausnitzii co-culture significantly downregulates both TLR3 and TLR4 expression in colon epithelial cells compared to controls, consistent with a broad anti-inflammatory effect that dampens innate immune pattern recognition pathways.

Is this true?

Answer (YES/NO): YES